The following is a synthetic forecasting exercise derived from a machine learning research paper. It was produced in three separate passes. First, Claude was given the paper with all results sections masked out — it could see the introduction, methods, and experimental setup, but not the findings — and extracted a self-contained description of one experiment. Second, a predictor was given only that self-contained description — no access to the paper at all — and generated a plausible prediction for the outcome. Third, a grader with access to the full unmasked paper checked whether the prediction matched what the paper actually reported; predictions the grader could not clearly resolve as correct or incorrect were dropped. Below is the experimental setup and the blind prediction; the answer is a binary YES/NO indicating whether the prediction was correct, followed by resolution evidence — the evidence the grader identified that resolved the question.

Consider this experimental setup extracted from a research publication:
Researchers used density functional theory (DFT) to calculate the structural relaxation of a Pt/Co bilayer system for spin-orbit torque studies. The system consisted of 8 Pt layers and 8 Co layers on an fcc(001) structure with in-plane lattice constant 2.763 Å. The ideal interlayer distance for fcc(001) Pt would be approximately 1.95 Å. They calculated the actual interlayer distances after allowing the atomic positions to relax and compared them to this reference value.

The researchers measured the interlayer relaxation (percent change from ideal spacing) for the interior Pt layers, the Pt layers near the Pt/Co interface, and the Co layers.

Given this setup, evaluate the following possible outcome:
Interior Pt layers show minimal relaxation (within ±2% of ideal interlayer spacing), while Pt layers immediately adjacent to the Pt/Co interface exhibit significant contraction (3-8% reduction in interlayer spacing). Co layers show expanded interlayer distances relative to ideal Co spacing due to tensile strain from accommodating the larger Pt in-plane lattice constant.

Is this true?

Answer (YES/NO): NO